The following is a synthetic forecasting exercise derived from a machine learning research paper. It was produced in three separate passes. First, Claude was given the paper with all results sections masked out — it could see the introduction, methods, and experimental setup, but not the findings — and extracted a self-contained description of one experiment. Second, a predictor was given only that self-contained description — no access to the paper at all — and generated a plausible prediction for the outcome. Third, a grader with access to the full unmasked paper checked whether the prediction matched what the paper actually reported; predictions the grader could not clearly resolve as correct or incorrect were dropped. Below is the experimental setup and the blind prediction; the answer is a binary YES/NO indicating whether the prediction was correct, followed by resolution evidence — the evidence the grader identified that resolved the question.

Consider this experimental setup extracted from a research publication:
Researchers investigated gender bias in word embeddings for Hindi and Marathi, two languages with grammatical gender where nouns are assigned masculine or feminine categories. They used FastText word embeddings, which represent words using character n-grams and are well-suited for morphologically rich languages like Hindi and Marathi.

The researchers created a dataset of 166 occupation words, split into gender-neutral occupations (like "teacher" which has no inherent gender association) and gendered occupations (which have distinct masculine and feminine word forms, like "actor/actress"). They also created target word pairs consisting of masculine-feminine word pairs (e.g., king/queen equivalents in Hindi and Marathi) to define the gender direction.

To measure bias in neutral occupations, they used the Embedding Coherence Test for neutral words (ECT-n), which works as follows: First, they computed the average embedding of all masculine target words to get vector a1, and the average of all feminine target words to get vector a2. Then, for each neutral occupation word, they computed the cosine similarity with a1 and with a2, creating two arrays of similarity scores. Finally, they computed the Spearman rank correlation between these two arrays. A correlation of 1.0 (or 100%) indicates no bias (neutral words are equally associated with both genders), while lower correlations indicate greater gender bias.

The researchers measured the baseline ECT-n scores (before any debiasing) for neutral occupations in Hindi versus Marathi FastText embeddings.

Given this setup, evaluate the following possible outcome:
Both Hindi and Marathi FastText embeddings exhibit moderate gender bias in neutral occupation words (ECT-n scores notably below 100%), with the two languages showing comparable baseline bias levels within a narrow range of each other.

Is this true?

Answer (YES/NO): NO